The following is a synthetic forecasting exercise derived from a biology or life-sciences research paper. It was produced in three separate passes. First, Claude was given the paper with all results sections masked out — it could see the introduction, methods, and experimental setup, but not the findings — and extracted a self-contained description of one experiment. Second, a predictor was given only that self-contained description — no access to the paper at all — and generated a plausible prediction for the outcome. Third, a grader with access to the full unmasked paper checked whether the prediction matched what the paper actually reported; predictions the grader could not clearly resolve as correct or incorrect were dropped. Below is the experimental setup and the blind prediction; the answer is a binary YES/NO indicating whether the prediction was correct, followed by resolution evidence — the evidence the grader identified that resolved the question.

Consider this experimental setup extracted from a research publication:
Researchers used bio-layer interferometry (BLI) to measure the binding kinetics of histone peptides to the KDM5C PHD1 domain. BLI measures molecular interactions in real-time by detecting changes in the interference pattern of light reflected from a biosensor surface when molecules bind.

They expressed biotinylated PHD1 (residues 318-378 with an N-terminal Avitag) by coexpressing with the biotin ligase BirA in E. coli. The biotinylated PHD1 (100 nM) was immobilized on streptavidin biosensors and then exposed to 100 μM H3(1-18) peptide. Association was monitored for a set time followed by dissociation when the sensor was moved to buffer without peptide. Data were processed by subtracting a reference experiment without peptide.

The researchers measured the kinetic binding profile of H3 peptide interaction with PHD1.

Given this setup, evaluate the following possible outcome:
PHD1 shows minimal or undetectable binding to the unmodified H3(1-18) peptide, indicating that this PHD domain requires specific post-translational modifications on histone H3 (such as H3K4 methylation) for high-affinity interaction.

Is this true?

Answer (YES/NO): NO